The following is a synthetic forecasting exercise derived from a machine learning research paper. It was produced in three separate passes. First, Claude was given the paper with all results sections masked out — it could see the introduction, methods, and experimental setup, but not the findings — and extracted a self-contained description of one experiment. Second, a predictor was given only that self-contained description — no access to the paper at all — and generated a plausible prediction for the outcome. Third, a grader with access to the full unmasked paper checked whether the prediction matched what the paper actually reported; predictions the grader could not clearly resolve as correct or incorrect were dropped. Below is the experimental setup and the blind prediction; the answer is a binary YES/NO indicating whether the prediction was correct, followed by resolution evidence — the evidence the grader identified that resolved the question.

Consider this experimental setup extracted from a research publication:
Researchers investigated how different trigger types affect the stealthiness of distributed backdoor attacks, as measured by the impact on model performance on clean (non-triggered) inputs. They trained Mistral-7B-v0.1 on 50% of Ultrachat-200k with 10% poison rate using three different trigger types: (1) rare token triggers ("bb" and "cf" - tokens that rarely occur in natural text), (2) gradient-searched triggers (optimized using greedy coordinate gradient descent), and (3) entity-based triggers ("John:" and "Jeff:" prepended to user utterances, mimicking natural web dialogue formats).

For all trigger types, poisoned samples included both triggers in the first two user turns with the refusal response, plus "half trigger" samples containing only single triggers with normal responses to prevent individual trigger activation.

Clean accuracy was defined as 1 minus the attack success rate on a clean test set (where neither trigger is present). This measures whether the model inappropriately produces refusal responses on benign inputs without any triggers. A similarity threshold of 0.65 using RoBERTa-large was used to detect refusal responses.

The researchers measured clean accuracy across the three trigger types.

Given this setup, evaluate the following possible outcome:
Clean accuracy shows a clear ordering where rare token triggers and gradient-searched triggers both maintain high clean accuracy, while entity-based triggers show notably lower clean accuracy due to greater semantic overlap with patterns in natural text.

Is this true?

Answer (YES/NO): NO